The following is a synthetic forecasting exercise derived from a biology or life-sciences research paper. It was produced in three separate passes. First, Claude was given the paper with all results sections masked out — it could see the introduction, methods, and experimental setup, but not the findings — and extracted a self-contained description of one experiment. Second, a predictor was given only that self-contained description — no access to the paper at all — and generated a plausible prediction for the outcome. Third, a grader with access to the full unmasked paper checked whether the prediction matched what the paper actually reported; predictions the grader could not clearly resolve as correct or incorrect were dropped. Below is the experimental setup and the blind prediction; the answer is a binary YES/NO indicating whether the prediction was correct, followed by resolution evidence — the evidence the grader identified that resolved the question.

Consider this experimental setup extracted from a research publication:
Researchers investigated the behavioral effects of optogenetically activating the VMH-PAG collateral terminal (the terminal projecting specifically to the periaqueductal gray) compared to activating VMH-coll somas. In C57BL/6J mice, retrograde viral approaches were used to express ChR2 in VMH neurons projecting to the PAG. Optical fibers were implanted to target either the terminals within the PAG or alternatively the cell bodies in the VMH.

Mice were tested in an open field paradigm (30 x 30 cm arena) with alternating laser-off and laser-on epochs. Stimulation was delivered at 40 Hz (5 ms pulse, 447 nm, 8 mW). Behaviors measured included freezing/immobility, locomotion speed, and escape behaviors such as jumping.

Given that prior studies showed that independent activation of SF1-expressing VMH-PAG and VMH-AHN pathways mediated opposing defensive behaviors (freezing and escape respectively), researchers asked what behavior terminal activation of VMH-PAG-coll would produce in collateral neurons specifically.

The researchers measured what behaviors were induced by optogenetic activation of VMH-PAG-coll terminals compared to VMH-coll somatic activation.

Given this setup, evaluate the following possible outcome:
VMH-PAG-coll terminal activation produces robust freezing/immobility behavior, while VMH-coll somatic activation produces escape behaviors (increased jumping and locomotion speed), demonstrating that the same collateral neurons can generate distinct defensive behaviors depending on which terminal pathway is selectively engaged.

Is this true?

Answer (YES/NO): YES